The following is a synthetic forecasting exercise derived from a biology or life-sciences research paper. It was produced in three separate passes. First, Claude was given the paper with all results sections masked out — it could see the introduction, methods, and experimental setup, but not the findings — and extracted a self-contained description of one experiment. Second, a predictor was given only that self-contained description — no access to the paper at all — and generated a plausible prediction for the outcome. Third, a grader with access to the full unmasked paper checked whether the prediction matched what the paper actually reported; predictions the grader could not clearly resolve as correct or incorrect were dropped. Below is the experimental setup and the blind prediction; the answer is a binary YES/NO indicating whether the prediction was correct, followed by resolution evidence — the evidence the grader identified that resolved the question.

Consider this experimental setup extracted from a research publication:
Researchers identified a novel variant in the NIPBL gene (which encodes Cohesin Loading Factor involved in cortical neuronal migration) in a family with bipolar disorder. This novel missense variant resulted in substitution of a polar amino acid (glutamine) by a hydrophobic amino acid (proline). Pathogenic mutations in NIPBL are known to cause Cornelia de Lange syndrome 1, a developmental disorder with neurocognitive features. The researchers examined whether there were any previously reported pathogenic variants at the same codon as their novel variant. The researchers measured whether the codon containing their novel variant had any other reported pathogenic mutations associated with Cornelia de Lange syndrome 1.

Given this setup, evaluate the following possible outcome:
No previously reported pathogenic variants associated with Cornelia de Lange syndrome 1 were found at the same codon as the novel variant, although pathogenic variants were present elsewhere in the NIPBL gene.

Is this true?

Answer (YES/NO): NO